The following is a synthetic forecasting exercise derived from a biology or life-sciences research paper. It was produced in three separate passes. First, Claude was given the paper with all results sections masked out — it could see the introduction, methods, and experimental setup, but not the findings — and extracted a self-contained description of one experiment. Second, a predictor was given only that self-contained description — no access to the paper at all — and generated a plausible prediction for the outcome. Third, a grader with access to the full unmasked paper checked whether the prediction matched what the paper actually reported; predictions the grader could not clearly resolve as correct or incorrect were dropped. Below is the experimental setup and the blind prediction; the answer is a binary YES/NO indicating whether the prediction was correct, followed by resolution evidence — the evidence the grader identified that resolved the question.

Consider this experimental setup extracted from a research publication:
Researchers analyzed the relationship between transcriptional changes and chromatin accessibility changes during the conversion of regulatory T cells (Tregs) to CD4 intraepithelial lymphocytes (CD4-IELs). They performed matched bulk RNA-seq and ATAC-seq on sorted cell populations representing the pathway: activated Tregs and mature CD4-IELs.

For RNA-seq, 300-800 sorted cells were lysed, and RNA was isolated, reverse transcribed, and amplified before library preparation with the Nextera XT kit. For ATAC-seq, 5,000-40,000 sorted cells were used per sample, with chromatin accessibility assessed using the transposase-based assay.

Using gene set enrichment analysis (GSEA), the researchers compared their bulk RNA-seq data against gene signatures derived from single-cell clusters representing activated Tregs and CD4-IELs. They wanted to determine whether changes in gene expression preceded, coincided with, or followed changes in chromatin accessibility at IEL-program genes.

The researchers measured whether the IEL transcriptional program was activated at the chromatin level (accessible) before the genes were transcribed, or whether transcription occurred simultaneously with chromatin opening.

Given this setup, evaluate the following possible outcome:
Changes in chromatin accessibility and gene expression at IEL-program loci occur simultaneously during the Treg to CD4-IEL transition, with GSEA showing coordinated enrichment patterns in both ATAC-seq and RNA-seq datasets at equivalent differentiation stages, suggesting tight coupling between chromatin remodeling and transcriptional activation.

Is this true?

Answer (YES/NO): NO